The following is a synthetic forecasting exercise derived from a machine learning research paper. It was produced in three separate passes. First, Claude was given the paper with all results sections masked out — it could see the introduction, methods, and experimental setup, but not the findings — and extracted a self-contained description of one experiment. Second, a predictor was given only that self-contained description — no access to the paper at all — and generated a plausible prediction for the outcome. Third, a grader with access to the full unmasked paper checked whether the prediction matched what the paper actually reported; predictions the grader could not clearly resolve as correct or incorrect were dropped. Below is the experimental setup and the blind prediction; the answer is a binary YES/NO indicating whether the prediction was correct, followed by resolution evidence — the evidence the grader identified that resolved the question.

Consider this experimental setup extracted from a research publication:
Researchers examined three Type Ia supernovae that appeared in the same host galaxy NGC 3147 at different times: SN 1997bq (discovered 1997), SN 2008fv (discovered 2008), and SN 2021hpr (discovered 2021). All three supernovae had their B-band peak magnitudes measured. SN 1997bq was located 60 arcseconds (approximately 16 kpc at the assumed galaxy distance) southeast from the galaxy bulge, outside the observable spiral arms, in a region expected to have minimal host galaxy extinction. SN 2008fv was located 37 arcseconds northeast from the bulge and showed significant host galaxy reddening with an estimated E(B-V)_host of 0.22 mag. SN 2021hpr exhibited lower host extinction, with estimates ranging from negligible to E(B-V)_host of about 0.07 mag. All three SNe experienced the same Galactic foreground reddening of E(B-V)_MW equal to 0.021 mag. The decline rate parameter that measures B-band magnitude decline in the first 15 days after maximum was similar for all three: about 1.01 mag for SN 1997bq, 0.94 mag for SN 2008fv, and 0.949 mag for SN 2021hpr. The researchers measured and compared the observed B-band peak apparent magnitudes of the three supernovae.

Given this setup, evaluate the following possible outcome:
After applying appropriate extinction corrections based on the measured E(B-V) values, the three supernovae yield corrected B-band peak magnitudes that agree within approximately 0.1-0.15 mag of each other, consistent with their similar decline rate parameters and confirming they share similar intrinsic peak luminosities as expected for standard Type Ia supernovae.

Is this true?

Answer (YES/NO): NO